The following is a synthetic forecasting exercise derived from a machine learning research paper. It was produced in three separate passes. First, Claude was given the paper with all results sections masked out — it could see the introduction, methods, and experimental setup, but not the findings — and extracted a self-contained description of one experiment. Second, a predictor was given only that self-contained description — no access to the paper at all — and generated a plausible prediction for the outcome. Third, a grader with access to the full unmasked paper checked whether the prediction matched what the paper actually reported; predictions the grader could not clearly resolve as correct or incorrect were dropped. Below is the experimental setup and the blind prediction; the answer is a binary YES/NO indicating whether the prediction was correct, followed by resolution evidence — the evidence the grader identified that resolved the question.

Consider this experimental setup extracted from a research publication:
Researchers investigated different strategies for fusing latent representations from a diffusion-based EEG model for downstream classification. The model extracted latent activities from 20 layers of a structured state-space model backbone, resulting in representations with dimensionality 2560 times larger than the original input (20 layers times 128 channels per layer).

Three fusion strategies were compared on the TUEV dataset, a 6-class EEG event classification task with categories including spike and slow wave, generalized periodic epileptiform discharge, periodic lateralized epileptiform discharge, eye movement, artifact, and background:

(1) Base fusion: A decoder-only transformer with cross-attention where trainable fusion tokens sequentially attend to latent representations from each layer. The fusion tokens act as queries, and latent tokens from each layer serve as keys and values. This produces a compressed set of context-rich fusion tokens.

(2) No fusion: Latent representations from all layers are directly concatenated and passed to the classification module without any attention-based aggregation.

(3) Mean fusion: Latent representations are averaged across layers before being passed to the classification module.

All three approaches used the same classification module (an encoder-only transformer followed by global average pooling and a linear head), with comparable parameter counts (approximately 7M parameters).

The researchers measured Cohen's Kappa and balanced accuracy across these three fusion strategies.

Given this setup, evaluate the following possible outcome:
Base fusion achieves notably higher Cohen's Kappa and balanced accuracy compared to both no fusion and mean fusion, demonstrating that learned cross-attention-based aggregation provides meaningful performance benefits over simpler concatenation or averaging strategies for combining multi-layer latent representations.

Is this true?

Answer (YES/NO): YES